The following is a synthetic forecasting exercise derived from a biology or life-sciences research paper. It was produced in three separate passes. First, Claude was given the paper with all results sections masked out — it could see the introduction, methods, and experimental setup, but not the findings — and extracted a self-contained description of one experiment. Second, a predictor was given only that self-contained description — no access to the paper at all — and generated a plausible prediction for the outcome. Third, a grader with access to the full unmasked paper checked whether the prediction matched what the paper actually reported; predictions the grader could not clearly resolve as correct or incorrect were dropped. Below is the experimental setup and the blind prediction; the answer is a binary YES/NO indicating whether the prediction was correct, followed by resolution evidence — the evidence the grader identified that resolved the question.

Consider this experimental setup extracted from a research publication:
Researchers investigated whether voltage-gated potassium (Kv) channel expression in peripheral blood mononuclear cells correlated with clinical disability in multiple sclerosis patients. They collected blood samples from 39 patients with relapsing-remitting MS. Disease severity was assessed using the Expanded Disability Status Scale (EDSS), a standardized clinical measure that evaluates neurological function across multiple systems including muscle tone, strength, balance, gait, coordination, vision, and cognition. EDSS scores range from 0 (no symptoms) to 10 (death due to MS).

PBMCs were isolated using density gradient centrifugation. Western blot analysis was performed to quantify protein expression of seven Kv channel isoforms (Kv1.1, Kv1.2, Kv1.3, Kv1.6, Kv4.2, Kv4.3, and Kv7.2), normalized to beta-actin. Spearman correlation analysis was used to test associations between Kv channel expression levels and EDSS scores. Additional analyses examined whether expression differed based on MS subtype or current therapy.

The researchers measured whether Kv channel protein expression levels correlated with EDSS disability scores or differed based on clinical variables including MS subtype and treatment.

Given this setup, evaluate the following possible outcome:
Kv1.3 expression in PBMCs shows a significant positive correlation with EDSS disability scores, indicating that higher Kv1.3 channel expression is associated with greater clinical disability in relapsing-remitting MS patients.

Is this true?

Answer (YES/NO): NO